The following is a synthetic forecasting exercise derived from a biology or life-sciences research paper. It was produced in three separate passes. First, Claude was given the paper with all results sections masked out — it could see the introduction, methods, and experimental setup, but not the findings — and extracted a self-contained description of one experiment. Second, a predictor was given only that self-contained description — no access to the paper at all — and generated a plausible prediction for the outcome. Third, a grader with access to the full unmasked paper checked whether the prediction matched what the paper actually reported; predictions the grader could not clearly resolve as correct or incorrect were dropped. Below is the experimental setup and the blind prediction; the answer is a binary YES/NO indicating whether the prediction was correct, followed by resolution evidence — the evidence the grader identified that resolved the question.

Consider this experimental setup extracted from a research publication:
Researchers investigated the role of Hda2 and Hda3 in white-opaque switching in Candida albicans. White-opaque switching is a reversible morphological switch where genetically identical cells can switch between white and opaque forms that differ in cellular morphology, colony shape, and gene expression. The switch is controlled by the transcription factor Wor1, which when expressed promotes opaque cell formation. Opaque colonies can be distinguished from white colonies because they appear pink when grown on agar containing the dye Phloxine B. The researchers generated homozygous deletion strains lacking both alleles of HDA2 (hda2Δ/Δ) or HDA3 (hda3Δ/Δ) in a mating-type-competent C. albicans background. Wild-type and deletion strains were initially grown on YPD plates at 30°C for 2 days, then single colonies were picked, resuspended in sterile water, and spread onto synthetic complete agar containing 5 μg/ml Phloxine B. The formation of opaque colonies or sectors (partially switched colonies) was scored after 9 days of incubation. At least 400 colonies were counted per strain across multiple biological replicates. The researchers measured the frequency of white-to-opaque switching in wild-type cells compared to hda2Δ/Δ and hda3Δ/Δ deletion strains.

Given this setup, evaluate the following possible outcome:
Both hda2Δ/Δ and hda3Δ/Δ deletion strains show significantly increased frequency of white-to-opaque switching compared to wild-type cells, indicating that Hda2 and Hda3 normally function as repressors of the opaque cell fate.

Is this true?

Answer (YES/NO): YES